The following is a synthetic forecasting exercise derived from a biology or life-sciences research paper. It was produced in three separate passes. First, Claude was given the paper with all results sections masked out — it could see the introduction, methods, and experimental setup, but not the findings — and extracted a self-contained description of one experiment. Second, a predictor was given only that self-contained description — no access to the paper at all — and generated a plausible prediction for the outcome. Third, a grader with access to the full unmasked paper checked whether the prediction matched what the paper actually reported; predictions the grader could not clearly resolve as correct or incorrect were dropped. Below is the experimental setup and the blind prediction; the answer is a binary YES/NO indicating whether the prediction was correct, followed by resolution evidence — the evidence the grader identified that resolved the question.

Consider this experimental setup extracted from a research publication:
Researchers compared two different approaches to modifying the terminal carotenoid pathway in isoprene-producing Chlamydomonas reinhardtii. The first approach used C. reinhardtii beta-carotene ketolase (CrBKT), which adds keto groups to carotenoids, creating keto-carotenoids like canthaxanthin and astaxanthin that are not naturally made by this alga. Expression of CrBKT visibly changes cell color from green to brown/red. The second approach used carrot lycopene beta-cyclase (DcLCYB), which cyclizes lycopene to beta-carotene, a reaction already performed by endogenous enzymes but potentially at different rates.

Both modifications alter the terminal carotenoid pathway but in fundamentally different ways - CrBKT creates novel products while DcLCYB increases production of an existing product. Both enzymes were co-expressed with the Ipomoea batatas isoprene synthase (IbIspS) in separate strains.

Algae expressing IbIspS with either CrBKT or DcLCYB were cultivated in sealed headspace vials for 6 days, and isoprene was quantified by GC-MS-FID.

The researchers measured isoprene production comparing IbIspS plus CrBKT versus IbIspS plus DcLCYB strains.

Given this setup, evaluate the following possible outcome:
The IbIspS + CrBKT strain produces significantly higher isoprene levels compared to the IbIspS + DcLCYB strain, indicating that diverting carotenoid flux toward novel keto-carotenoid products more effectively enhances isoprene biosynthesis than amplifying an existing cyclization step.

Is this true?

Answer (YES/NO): YES